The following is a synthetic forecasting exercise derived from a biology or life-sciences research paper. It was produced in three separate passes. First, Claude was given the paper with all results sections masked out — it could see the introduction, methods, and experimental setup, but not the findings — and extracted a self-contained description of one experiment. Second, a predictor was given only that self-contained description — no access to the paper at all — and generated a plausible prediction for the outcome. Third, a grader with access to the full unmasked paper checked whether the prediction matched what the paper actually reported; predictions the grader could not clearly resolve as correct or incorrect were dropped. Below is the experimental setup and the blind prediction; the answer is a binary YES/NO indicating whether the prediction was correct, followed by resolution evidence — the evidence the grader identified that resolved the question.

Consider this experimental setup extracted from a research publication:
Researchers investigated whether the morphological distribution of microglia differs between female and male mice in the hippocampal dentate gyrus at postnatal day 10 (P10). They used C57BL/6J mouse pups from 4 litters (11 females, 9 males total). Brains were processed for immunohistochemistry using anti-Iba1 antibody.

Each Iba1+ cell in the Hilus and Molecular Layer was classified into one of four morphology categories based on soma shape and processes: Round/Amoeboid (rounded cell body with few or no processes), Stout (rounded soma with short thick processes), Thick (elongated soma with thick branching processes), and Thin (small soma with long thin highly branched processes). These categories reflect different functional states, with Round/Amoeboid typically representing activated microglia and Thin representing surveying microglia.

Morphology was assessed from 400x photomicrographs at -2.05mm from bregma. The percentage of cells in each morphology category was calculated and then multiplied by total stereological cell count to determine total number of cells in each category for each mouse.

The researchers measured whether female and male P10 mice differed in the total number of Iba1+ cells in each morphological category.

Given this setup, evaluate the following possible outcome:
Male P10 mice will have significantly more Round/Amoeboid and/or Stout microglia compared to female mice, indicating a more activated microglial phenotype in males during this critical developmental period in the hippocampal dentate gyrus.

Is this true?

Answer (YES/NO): NO